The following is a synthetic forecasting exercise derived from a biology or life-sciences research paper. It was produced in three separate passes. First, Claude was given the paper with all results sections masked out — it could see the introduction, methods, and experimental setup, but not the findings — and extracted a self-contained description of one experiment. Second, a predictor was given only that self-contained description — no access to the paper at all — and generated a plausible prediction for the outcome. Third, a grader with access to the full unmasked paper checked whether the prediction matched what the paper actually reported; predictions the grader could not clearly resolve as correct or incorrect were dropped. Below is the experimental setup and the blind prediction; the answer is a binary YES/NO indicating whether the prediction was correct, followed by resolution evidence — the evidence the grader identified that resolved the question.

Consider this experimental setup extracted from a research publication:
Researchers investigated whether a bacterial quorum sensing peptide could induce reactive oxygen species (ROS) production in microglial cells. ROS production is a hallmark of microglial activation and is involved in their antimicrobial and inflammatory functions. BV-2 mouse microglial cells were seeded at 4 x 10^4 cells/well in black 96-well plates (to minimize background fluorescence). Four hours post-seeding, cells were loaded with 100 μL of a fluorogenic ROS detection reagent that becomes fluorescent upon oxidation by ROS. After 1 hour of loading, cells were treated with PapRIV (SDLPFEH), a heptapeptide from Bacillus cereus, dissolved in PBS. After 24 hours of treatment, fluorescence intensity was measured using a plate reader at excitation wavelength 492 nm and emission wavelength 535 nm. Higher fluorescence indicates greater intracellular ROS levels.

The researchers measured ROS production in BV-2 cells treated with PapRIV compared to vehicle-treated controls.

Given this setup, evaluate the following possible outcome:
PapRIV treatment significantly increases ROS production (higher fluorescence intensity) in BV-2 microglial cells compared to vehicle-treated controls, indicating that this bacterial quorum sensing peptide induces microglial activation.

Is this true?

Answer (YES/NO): YES